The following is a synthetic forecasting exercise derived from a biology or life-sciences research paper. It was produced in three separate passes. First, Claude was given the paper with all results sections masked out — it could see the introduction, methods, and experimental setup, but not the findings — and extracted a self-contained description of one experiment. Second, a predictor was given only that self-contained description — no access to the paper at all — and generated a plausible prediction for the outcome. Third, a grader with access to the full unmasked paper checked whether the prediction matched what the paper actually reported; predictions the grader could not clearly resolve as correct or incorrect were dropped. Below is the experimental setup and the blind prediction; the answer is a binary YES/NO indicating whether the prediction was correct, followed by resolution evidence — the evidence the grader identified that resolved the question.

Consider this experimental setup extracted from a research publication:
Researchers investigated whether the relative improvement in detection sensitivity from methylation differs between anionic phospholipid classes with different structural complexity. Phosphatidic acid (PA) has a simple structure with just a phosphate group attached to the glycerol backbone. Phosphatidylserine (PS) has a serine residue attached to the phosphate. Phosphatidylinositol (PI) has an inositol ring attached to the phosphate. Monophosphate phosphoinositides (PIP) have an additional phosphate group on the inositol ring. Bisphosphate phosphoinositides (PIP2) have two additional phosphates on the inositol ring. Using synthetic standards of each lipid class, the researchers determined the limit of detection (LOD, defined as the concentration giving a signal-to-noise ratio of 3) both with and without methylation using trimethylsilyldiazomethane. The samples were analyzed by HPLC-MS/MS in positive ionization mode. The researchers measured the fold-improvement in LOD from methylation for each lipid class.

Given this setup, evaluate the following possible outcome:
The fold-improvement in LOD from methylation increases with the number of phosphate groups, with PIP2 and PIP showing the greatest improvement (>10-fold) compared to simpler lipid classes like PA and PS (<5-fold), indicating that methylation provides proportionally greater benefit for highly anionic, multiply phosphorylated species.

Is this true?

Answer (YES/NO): NO